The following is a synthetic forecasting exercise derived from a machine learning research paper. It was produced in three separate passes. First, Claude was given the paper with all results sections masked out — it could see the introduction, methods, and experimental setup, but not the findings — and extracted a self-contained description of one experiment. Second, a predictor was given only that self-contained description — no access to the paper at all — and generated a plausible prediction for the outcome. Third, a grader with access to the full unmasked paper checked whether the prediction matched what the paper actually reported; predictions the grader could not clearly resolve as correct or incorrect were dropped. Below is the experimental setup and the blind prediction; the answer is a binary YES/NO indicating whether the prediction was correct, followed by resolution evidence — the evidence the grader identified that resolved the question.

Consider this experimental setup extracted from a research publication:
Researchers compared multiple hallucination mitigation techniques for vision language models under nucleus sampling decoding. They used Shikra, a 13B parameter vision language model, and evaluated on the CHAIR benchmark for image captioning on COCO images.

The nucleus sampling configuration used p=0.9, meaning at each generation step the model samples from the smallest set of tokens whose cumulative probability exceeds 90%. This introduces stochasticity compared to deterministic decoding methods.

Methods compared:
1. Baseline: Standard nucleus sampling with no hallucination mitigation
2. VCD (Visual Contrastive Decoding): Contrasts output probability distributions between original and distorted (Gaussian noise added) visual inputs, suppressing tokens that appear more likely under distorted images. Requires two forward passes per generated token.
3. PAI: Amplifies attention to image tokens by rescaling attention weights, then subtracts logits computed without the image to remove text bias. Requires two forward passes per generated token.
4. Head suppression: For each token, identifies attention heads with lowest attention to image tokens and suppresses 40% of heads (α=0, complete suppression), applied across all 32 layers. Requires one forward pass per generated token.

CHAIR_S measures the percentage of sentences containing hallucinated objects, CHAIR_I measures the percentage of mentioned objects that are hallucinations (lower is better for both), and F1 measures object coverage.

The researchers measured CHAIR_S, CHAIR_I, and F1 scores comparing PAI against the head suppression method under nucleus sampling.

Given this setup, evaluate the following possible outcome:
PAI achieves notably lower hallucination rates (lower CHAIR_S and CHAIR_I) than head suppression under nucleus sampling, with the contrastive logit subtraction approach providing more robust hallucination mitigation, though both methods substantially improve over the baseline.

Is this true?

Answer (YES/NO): NO